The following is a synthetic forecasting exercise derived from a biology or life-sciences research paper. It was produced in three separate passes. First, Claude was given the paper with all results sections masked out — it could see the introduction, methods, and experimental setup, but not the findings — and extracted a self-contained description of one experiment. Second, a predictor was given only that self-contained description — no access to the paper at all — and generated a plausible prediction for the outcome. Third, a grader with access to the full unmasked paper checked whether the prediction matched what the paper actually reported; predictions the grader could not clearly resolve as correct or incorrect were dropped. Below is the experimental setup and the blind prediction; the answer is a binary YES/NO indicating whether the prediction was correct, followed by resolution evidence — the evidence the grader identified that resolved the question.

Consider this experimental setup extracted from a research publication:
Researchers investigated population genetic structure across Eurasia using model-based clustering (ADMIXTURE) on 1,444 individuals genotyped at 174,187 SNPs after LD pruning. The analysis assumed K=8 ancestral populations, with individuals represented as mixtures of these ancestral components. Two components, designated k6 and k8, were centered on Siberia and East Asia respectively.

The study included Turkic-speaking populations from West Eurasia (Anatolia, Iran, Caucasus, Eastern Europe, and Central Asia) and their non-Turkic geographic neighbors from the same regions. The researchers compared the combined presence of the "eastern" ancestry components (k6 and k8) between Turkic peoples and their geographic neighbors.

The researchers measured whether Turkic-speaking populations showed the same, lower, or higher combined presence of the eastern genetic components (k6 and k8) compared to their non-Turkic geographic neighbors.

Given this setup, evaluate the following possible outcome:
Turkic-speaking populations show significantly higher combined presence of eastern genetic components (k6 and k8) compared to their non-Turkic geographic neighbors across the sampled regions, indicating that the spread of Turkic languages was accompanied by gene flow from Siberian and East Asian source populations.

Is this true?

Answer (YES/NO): NO